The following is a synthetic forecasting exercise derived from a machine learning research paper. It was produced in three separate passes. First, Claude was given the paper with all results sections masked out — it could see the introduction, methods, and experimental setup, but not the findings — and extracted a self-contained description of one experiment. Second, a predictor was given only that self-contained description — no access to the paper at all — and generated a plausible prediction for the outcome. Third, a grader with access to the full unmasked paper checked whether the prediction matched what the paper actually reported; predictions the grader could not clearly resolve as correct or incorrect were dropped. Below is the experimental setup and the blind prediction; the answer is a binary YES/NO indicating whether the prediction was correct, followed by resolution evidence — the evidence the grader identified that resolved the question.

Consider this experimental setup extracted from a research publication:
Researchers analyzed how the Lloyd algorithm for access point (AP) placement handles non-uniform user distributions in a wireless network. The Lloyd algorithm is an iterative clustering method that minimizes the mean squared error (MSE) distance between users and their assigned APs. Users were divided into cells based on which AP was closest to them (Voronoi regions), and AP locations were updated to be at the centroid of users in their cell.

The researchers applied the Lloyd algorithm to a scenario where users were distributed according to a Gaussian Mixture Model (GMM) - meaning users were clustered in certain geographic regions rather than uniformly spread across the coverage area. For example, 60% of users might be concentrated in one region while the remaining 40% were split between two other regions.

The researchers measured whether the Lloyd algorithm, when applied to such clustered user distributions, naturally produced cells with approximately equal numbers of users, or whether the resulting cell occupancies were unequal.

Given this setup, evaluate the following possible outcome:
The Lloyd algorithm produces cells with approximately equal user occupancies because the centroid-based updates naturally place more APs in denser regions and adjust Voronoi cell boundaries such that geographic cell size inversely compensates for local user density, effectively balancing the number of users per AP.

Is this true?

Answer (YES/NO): NO